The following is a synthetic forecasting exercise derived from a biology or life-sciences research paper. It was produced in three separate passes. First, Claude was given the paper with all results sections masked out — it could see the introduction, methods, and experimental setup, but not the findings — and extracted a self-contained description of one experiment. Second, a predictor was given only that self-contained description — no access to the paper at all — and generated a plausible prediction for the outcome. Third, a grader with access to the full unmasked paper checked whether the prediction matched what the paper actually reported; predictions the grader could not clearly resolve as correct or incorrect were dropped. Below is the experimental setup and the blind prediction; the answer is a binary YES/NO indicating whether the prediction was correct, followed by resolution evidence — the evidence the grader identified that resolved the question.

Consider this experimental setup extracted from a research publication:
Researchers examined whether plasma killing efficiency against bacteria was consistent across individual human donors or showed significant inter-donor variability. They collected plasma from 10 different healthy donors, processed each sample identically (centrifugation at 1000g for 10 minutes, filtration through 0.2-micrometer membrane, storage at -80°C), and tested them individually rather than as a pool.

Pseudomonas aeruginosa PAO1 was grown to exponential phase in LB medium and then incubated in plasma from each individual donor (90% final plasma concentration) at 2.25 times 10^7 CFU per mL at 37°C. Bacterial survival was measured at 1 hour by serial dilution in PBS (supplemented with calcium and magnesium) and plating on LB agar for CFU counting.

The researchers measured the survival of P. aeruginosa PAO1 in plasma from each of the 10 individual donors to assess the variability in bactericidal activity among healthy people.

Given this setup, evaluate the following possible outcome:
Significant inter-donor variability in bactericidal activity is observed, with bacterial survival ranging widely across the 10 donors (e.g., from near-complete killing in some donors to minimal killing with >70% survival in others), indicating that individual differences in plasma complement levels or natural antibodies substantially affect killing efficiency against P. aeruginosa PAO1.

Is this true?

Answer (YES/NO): NO